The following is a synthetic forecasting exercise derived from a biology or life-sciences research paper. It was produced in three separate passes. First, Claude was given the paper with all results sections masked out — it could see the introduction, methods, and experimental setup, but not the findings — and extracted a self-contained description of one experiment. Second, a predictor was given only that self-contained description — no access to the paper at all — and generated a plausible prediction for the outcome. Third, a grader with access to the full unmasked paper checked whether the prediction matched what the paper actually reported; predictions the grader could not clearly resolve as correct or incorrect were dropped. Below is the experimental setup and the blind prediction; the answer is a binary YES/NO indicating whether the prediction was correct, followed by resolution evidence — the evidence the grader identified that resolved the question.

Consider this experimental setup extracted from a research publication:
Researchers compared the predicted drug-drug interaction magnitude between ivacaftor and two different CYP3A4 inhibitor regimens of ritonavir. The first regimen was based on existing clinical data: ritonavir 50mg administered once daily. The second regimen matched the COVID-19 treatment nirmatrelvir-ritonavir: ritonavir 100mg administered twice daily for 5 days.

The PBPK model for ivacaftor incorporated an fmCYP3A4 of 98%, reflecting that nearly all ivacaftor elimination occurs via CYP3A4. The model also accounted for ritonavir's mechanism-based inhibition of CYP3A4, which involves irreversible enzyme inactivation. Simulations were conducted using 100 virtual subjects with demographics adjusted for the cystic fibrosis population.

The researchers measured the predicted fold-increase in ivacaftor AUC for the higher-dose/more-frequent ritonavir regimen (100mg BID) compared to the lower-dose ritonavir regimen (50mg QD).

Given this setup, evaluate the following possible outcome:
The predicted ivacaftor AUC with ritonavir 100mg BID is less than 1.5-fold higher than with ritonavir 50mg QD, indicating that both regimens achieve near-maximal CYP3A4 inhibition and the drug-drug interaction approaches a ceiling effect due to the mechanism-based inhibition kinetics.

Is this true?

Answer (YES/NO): NO